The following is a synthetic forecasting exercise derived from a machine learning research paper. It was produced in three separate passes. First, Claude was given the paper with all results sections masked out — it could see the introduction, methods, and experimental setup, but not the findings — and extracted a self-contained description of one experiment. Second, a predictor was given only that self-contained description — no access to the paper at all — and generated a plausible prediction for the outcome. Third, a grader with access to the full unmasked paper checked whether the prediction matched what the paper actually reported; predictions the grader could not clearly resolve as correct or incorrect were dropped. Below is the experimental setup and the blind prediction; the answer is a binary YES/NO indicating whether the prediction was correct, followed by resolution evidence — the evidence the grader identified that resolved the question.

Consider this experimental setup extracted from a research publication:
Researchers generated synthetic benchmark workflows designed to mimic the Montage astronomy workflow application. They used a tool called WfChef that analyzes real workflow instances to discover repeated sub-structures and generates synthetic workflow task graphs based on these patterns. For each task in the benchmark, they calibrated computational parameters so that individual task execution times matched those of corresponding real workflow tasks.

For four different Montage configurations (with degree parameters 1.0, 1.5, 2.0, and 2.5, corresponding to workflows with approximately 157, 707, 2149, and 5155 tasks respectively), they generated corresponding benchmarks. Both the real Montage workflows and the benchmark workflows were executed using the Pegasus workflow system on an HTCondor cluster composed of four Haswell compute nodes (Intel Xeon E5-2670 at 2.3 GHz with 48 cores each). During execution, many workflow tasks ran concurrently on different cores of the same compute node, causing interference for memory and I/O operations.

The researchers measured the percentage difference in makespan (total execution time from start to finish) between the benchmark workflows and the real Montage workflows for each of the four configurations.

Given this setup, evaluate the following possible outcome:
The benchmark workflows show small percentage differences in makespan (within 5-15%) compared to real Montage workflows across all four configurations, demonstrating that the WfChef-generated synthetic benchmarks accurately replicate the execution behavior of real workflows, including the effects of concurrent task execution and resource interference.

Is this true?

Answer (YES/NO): NO